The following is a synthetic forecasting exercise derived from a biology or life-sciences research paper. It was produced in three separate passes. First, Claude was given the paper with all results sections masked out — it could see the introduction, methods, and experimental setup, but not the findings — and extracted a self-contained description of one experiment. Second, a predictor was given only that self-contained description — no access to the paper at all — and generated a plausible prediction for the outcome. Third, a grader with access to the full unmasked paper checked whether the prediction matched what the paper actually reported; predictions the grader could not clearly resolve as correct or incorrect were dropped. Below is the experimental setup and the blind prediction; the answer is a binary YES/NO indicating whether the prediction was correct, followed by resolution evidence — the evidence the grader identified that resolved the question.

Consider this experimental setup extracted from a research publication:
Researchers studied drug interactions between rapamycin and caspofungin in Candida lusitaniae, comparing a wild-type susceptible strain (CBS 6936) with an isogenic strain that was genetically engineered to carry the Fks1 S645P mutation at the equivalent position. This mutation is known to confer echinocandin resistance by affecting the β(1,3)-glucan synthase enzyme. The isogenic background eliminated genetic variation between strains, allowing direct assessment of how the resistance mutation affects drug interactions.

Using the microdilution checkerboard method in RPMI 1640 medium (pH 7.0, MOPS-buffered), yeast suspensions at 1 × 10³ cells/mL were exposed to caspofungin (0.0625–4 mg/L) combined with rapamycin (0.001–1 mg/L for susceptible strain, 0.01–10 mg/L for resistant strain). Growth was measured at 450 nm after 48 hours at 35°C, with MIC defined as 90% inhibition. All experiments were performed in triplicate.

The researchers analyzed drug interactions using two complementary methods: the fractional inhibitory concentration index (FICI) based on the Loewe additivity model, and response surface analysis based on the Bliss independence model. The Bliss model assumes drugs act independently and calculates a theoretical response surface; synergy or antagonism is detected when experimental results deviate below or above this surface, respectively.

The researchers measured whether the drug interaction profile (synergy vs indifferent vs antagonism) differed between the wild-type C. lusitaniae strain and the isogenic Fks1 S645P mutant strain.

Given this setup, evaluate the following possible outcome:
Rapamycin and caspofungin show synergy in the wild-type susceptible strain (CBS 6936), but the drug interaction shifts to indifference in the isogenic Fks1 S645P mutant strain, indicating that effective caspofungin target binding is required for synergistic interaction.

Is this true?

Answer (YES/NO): NO